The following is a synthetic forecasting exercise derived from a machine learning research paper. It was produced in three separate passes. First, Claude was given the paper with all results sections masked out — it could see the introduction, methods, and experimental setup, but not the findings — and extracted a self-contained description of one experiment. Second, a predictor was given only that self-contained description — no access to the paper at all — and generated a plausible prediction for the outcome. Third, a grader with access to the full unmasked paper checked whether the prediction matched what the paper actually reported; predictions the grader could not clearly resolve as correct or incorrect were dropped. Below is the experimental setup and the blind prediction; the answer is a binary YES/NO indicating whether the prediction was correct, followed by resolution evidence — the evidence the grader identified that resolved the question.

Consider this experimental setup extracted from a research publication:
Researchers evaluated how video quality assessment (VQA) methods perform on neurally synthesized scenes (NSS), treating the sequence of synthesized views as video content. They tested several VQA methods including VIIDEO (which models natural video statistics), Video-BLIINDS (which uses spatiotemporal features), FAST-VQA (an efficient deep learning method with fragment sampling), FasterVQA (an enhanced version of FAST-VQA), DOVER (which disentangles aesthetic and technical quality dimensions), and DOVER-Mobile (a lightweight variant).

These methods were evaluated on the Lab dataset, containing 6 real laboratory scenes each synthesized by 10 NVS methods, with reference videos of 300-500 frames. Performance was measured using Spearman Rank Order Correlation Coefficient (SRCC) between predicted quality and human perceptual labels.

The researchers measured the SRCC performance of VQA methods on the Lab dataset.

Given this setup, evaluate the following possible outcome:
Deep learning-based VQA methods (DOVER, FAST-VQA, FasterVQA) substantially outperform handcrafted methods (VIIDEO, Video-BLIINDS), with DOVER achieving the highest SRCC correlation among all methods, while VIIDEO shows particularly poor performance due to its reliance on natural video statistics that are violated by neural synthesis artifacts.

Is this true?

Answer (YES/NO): NO